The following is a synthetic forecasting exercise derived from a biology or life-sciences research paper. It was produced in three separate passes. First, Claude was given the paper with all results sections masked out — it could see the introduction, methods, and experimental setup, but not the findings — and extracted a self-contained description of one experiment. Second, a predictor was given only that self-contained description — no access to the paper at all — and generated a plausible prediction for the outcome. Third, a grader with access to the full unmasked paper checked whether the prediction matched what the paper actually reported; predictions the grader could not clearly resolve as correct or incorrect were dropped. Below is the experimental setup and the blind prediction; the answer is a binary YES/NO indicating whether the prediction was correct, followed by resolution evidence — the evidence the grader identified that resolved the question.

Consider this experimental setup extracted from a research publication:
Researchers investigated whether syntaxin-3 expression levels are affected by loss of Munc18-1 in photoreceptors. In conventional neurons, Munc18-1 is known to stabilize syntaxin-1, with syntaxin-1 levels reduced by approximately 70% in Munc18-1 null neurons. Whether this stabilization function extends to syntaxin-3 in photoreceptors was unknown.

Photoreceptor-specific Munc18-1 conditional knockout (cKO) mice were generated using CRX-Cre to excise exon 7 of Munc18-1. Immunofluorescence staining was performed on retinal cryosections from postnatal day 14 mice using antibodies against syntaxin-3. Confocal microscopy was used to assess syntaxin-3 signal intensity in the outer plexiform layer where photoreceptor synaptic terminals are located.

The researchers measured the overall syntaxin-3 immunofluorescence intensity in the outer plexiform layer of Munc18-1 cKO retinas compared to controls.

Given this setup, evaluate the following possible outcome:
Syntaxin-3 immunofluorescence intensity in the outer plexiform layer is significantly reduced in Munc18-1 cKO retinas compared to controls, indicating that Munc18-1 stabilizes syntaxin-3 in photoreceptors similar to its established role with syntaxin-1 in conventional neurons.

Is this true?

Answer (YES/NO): NO